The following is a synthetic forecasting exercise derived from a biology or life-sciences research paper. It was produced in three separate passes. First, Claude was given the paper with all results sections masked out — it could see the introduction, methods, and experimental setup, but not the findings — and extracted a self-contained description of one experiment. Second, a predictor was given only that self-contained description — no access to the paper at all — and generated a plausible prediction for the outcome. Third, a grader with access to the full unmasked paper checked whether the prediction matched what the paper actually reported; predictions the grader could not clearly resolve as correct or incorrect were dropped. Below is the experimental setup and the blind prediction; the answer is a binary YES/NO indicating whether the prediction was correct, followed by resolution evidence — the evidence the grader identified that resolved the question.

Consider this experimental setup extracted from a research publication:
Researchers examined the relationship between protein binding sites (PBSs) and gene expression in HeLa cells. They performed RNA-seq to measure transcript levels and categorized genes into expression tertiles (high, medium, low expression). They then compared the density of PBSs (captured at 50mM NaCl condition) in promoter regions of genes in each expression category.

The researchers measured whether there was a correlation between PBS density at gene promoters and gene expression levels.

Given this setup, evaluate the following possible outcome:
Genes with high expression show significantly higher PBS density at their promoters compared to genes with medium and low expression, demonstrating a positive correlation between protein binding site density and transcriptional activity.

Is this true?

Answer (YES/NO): YES